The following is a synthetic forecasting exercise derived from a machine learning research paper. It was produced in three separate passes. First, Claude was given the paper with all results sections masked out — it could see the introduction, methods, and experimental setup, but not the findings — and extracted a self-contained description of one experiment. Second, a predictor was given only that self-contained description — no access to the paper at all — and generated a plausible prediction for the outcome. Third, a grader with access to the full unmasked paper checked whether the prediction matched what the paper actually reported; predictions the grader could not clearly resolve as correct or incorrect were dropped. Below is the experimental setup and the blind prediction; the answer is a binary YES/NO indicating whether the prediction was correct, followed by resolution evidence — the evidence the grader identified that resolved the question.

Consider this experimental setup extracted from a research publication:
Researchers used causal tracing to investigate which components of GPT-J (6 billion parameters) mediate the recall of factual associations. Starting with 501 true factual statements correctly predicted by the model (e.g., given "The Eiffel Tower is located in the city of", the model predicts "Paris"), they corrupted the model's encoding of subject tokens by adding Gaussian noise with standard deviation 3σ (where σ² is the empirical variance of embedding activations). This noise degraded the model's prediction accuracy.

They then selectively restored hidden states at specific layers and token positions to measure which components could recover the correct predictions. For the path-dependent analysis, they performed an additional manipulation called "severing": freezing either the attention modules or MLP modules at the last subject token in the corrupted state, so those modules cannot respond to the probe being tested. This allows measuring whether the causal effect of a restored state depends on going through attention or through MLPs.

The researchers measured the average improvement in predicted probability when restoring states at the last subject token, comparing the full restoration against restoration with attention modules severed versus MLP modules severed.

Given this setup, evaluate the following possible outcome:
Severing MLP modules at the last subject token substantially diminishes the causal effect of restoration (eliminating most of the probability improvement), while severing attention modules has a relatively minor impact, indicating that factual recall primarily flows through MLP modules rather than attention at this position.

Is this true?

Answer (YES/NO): YES